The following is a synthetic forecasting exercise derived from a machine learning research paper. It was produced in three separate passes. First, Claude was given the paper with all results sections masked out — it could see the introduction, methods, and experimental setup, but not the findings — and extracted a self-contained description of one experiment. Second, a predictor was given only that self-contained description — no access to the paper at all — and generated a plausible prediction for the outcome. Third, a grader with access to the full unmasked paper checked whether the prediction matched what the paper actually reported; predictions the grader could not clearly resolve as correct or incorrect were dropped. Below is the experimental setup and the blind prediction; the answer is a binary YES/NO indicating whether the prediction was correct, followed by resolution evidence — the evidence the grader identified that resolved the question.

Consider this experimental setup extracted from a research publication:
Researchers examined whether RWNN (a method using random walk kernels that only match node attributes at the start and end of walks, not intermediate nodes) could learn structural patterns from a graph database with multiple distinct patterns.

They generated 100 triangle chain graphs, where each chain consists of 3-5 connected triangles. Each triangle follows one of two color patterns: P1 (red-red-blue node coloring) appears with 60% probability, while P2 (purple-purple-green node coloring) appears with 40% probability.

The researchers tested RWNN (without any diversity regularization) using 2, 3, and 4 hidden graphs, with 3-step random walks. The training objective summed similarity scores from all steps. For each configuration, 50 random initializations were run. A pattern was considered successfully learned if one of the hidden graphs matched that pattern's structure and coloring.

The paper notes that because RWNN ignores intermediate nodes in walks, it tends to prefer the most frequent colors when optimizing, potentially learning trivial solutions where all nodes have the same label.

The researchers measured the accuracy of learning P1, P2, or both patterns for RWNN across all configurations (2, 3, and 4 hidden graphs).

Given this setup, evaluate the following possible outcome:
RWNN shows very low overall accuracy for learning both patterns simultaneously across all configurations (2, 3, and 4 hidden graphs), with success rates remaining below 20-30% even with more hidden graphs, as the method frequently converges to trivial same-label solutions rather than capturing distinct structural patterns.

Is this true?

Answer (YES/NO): YES